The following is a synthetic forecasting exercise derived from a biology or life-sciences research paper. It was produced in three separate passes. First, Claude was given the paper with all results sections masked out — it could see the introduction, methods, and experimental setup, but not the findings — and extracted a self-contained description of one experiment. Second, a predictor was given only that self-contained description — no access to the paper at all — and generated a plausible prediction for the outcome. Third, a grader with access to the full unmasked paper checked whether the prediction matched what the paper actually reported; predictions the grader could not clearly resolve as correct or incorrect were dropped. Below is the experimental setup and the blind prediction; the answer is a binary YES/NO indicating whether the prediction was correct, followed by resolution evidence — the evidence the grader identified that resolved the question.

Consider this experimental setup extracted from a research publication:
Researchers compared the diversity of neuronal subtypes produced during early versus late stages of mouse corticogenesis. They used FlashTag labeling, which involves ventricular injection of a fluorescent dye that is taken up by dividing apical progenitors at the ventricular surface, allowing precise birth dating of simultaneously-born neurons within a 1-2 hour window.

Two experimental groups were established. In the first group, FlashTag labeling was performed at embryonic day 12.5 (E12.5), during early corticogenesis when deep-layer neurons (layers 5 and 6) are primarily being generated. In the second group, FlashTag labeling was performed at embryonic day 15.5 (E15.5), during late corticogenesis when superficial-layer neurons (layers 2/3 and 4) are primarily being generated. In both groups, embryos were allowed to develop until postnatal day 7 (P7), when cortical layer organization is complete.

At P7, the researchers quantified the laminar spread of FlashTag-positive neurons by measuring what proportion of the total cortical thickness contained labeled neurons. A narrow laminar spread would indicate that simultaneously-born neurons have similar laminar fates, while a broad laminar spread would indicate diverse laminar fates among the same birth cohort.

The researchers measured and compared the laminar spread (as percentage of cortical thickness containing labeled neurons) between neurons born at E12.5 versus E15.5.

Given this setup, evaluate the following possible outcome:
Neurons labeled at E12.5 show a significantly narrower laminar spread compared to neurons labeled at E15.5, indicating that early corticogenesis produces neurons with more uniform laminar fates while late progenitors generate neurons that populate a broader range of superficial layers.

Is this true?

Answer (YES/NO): NO